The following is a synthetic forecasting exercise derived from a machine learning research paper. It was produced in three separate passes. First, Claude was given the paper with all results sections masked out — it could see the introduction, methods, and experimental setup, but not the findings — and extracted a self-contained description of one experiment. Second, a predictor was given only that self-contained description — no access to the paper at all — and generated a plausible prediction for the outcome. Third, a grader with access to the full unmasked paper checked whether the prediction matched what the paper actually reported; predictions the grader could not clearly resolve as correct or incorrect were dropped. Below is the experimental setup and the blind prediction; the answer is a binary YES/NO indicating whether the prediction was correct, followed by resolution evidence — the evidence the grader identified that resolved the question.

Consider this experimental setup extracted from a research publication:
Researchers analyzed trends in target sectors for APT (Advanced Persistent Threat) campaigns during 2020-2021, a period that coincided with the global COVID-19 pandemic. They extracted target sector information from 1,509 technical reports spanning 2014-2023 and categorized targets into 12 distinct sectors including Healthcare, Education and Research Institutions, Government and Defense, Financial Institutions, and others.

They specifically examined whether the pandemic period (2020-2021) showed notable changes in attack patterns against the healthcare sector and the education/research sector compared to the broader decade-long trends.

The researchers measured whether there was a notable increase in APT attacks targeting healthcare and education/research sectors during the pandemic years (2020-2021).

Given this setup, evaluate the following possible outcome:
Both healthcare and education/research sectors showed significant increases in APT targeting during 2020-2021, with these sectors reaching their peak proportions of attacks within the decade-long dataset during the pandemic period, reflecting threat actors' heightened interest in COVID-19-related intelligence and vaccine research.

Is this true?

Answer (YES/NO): NO